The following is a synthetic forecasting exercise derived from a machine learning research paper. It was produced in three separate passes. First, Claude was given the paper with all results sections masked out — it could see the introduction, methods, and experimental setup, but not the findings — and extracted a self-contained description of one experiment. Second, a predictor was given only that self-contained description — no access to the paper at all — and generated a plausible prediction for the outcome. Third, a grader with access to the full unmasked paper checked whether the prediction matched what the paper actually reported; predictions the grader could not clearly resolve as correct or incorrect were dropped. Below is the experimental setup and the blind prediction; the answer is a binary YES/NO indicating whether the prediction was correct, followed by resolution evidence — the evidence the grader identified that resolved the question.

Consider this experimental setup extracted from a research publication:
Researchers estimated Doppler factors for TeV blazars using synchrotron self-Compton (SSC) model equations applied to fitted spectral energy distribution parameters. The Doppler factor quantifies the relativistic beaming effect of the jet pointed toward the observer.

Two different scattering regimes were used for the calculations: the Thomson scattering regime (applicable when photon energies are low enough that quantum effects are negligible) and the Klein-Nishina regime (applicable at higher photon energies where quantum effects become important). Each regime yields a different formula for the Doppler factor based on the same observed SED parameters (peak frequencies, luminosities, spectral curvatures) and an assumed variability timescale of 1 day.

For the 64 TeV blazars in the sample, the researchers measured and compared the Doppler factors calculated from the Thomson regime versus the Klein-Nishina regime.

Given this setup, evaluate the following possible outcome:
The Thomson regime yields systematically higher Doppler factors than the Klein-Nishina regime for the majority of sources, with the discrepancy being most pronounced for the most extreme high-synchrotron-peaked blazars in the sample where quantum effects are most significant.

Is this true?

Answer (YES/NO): NO